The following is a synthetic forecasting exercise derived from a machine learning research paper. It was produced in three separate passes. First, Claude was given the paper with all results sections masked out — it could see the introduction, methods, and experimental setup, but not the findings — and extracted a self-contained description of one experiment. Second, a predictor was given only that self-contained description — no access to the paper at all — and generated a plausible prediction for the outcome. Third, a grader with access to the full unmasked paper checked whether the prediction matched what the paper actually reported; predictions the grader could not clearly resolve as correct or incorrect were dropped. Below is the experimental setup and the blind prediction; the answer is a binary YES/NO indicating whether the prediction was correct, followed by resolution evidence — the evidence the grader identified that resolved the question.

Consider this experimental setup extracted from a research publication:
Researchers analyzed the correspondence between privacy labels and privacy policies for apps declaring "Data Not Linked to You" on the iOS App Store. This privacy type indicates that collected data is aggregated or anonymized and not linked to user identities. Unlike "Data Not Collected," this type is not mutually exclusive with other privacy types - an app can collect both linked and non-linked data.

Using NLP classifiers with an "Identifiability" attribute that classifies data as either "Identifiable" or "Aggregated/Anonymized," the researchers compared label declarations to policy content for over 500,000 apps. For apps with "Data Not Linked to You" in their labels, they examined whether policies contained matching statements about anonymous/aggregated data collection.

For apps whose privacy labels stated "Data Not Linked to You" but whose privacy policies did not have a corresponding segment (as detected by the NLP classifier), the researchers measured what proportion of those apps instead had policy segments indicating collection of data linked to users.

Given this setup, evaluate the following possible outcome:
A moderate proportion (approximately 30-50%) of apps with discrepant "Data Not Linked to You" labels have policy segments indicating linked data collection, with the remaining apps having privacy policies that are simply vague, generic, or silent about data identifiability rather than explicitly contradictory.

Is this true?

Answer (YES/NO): NO